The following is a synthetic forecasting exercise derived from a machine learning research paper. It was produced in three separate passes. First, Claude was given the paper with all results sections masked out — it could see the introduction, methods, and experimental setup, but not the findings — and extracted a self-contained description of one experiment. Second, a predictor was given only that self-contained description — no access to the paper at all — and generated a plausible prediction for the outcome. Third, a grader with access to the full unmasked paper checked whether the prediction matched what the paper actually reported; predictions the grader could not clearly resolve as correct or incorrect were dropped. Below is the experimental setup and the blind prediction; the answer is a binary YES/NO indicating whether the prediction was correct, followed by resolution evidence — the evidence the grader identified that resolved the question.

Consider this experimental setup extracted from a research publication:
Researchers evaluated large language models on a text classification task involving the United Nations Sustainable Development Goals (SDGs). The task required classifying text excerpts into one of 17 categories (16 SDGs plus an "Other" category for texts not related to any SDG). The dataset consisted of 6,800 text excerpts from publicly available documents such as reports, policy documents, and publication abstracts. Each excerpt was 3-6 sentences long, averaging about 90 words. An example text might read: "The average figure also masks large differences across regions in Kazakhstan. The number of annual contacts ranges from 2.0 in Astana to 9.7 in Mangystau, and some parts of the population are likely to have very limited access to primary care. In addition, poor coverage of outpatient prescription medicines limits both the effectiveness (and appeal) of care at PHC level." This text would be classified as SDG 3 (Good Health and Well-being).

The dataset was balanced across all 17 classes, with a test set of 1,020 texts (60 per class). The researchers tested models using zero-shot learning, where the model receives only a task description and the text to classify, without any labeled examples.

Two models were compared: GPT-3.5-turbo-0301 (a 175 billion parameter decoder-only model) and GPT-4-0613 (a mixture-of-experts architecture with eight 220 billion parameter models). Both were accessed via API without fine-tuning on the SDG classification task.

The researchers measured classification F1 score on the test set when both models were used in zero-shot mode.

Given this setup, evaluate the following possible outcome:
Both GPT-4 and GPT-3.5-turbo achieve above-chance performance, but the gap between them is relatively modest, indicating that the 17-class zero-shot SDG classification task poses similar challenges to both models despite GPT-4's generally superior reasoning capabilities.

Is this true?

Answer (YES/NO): YES